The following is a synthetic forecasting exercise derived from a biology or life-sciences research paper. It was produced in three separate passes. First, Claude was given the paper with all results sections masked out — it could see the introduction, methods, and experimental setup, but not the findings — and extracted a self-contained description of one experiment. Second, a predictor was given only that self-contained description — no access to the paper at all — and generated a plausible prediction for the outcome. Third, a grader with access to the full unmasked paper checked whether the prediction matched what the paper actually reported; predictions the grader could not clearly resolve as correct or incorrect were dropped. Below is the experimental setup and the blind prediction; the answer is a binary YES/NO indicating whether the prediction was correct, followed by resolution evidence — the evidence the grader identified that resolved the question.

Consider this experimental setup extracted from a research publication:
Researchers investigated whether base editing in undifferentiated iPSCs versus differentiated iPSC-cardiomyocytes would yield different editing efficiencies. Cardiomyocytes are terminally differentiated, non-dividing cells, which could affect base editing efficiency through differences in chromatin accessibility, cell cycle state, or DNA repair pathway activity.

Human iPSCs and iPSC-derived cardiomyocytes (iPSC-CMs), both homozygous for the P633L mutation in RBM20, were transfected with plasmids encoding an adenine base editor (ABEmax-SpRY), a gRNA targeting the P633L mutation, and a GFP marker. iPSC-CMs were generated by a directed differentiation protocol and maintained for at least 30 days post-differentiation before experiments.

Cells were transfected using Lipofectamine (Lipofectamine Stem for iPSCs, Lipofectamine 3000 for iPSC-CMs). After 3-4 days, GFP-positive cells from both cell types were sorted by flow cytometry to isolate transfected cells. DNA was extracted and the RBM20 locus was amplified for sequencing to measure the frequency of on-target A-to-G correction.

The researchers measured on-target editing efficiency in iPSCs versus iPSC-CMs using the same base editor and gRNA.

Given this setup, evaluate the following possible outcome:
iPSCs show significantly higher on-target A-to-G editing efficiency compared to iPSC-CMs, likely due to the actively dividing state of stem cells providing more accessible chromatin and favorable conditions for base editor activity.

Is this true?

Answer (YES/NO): NO